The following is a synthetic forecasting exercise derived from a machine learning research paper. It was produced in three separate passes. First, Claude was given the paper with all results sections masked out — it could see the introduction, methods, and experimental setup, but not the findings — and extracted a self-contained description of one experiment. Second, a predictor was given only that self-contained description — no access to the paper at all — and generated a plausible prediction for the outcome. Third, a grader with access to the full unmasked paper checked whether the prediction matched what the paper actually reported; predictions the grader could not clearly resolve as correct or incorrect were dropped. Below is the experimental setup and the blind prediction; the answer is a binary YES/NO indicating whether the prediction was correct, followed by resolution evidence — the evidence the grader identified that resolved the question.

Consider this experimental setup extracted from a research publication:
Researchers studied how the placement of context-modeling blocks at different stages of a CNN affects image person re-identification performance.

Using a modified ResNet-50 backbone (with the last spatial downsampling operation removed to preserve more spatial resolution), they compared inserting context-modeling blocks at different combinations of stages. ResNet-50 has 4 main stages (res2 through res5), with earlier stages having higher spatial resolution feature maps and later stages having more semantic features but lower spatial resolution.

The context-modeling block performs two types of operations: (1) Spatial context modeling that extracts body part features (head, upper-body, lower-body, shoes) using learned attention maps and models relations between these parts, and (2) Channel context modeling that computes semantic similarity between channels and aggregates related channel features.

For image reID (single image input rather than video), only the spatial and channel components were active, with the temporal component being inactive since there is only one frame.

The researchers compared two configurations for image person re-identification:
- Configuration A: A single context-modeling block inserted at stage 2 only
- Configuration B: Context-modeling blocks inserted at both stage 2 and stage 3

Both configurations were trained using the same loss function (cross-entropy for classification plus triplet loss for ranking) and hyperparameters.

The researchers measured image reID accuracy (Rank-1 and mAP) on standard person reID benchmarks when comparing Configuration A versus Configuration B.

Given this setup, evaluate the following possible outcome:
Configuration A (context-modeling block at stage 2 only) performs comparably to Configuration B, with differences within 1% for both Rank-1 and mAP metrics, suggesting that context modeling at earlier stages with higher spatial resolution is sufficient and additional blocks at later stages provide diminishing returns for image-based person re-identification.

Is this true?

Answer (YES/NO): NO